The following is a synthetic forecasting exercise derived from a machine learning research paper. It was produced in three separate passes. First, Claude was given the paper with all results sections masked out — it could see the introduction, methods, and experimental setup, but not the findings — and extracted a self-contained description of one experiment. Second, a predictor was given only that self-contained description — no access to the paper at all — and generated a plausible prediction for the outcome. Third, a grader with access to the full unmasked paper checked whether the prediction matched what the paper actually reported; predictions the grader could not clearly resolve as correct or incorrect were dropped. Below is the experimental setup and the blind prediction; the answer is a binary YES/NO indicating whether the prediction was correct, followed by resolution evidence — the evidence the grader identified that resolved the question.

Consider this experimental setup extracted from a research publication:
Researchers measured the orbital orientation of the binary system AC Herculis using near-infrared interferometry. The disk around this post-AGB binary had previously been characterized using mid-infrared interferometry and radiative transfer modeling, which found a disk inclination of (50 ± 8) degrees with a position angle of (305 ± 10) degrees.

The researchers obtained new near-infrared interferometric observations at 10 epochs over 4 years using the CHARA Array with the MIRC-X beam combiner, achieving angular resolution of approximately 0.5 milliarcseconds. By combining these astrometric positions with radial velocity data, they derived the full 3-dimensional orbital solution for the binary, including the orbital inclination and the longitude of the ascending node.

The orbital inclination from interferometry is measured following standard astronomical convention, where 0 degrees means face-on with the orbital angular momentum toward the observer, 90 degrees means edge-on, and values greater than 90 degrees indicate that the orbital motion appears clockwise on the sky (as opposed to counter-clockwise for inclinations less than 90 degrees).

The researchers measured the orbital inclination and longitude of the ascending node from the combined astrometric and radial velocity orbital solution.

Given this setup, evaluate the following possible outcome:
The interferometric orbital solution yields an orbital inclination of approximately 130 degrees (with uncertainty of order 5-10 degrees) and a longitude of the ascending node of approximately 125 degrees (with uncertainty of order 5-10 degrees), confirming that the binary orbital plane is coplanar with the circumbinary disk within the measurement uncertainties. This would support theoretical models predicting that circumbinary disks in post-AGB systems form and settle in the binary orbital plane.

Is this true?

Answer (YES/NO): NO